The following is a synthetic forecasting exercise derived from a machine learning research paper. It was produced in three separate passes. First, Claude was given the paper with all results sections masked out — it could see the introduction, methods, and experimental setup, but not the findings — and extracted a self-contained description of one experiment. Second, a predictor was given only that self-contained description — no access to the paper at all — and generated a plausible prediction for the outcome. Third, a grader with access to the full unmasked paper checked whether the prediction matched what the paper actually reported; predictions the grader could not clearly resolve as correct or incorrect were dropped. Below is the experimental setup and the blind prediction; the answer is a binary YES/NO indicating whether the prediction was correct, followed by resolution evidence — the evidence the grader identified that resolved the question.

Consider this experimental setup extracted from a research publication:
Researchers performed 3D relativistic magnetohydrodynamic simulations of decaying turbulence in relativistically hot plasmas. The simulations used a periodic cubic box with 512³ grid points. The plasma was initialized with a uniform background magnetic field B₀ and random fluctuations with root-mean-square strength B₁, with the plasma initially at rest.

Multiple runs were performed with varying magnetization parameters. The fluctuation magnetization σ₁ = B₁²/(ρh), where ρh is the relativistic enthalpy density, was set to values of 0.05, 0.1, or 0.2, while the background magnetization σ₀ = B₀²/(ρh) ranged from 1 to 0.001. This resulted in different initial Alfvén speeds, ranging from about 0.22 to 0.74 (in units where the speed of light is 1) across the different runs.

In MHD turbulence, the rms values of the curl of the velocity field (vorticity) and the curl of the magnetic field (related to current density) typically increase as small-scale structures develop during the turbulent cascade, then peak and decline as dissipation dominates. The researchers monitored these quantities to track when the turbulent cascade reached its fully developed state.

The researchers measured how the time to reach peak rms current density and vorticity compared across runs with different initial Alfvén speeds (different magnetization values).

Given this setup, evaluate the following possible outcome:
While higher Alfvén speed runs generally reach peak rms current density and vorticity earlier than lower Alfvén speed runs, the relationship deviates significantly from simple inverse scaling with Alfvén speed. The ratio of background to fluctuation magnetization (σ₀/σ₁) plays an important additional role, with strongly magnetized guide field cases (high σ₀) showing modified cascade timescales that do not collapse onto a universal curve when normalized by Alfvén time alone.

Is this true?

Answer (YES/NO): NO